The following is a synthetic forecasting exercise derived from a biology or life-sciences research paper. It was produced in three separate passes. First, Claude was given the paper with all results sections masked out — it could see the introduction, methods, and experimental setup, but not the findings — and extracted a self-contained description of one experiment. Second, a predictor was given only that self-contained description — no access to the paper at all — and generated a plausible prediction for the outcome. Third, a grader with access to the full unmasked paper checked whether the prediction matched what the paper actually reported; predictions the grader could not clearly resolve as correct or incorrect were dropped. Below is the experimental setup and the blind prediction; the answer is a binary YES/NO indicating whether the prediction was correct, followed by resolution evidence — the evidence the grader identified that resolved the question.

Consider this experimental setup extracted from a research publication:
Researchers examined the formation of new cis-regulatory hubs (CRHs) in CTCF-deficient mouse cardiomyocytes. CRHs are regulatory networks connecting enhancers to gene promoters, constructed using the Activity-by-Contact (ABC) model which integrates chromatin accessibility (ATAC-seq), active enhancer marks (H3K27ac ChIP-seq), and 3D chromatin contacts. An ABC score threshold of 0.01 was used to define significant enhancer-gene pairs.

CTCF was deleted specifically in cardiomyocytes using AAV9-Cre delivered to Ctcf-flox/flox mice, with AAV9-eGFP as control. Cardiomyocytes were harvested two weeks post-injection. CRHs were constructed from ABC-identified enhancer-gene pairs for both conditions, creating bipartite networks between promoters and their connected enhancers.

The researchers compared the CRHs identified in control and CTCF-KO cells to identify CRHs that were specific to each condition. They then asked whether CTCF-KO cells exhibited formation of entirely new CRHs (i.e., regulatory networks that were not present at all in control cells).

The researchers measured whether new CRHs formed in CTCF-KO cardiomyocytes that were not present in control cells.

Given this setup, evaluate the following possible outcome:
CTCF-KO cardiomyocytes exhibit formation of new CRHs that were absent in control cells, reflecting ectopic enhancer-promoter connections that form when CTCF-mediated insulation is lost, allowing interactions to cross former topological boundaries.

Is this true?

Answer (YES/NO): YES